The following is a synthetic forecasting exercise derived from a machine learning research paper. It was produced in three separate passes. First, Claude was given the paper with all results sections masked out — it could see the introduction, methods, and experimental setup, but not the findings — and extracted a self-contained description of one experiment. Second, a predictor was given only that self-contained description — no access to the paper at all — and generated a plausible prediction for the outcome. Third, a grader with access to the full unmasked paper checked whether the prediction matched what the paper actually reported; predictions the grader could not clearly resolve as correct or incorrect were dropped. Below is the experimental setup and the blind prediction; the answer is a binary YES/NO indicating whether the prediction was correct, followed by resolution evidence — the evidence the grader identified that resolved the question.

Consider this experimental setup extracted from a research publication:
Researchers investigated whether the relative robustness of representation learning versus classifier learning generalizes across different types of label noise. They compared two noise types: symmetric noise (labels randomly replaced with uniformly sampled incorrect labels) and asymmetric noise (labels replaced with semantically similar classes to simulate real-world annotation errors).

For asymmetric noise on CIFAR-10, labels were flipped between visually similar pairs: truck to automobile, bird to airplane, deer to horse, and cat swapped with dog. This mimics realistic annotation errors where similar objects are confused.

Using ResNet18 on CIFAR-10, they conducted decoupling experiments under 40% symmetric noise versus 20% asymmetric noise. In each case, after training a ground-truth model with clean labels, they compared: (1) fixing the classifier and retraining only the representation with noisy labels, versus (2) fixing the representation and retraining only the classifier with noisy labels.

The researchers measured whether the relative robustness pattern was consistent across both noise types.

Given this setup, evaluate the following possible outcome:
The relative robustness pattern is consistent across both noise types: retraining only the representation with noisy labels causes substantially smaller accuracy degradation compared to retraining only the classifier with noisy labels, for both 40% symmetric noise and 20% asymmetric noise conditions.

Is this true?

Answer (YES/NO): NO